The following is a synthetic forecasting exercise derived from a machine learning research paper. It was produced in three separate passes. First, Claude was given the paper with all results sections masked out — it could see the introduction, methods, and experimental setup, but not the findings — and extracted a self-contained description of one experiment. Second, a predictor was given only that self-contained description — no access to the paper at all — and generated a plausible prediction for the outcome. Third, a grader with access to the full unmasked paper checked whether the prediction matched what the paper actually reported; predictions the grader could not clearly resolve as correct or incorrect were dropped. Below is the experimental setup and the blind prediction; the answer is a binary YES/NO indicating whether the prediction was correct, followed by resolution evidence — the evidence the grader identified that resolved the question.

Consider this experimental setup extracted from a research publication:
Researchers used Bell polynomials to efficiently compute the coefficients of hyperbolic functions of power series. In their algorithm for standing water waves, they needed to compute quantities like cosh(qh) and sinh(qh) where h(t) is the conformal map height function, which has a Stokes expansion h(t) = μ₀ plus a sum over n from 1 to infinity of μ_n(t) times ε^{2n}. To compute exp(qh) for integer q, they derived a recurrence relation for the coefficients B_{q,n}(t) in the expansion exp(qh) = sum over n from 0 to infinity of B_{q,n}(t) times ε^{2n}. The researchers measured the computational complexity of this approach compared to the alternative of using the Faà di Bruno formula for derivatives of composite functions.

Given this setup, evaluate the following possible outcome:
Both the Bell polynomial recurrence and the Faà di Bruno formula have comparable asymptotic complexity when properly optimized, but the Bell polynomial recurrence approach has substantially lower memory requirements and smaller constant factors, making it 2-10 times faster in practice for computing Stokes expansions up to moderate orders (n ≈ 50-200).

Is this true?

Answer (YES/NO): NO